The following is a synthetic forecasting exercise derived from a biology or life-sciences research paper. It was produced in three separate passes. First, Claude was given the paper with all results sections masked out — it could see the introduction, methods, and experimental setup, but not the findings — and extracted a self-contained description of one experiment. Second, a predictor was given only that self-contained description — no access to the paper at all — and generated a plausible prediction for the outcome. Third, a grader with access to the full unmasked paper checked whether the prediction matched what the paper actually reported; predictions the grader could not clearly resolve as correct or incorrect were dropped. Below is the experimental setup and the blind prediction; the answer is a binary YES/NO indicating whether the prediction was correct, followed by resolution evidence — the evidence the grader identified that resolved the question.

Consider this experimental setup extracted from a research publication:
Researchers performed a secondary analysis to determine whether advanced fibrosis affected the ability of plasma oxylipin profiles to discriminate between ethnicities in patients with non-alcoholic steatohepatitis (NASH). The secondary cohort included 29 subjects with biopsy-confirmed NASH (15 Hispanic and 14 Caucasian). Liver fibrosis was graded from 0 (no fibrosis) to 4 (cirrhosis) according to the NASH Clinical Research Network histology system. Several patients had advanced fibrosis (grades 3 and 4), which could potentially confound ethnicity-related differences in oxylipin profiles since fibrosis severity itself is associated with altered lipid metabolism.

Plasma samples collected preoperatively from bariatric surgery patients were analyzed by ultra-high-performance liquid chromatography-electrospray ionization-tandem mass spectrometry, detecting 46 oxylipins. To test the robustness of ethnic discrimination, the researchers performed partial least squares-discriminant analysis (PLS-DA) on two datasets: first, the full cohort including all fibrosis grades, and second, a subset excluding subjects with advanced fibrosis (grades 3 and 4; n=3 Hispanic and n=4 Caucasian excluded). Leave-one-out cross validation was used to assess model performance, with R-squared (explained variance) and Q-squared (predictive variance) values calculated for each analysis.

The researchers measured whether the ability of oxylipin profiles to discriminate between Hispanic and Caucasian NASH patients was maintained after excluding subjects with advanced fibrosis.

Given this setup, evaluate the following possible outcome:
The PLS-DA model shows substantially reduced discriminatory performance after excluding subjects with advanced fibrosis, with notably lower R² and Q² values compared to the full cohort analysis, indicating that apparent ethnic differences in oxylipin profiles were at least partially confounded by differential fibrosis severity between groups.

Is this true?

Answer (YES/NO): NO